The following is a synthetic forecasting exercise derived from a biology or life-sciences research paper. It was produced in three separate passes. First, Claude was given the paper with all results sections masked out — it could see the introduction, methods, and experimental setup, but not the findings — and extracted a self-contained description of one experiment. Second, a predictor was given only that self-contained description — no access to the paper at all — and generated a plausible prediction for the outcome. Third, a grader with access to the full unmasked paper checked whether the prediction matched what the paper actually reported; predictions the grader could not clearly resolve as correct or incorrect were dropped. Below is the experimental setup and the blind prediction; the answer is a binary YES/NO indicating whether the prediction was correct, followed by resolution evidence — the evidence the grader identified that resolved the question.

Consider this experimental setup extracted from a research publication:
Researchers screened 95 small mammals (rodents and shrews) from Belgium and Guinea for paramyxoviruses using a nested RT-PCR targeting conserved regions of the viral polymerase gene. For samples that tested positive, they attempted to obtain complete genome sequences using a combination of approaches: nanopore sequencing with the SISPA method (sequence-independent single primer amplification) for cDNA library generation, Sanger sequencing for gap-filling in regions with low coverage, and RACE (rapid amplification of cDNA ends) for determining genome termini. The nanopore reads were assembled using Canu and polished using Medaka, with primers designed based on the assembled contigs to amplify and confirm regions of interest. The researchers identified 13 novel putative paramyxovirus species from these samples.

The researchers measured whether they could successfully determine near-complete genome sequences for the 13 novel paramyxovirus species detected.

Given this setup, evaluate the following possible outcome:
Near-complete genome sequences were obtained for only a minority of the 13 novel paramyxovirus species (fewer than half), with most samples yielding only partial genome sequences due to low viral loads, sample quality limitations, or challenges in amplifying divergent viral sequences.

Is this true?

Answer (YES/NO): NO